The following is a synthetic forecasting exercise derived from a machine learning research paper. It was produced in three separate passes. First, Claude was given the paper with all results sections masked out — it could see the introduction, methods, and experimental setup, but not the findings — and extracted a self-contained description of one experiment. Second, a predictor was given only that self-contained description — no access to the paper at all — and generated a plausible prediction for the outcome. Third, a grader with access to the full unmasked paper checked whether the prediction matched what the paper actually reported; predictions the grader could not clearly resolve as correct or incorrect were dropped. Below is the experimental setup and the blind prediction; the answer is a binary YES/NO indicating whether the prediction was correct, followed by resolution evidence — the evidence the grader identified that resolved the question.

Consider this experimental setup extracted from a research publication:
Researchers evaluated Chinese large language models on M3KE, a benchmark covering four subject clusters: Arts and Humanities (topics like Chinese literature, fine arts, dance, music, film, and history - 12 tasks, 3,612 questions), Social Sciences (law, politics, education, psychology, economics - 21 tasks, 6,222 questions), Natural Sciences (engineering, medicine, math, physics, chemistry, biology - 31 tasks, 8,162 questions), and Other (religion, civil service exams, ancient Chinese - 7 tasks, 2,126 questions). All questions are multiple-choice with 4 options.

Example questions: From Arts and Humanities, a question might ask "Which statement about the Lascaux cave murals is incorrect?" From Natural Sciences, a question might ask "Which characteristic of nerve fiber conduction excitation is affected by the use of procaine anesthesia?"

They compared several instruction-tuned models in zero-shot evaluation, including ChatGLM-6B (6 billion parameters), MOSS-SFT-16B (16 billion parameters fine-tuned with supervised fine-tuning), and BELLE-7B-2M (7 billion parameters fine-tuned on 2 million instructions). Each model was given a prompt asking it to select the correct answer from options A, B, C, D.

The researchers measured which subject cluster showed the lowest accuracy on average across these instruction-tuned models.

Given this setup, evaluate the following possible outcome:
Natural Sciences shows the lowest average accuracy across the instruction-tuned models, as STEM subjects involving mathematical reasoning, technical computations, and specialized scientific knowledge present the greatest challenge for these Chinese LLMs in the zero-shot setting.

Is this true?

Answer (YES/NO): YES